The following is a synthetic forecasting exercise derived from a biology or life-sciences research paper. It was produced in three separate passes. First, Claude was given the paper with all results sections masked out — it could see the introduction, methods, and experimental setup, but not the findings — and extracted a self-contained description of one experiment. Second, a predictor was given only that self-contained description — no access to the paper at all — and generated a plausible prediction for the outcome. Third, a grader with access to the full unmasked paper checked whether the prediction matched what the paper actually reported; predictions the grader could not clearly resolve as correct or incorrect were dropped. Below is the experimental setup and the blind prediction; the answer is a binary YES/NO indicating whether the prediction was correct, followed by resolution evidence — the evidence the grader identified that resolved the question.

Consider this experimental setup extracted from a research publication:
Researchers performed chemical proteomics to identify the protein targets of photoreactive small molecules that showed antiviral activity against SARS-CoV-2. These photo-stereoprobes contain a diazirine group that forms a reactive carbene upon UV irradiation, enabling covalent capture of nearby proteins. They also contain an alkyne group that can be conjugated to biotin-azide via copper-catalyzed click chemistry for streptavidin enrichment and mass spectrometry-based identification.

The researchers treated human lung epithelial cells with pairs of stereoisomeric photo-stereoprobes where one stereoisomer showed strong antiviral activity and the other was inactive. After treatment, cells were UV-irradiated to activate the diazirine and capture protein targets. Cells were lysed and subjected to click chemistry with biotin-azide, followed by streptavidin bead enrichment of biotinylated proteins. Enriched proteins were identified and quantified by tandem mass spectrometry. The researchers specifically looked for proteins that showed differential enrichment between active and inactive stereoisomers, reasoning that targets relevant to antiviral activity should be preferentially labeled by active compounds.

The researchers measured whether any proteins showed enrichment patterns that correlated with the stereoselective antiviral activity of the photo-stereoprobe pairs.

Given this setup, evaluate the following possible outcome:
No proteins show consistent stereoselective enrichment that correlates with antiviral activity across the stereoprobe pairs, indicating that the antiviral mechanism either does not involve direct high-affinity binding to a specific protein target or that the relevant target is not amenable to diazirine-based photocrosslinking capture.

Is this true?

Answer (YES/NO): NO